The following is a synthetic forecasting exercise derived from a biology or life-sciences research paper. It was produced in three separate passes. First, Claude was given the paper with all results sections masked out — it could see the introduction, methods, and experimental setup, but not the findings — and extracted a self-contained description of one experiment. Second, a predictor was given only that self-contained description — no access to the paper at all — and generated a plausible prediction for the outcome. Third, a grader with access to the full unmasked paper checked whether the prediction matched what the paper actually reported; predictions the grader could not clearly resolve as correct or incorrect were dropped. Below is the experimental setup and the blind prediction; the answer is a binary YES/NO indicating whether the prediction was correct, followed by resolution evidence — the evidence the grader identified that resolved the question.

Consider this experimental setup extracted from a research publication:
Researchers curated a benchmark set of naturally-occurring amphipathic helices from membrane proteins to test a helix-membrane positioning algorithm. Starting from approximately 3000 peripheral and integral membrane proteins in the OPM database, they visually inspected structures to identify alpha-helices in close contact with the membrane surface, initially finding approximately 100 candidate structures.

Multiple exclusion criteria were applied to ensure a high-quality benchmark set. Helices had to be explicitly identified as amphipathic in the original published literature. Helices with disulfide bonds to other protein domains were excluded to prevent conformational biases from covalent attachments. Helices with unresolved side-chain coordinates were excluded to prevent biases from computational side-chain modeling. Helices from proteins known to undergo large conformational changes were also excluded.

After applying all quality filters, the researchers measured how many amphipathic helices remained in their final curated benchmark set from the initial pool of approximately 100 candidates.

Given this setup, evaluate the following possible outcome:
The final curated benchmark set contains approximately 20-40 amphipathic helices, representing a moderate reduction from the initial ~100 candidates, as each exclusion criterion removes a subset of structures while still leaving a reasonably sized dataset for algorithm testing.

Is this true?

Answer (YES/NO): NO